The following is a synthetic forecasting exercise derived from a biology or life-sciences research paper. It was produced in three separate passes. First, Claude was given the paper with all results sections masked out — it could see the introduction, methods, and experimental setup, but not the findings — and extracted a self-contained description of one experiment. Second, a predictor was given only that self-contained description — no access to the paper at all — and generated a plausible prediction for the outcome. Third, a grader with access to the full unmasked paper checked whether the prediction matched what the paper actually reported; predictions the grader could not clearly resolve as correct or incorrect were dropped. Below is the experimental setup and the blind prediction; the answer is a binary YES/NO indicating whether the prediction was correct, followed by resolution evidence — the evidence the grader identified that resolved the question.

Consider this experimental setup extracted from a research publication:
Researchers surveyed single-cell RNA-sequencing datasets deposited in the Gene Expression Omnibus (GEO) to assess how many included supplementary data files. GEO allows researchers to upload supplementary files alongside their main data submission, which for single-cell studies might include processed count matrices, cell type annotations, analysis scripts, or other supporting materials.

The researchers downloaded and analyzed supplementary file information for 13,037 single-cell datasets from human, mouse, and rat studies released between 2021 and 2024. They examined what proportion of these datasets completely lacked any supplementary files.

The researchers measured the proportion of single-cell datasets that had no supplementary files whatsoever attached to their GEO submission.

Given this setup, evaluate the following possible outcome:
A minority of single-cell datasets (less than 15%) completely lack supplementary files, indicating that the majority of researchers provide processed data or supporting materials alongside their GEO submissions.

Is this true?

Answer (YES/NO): YES